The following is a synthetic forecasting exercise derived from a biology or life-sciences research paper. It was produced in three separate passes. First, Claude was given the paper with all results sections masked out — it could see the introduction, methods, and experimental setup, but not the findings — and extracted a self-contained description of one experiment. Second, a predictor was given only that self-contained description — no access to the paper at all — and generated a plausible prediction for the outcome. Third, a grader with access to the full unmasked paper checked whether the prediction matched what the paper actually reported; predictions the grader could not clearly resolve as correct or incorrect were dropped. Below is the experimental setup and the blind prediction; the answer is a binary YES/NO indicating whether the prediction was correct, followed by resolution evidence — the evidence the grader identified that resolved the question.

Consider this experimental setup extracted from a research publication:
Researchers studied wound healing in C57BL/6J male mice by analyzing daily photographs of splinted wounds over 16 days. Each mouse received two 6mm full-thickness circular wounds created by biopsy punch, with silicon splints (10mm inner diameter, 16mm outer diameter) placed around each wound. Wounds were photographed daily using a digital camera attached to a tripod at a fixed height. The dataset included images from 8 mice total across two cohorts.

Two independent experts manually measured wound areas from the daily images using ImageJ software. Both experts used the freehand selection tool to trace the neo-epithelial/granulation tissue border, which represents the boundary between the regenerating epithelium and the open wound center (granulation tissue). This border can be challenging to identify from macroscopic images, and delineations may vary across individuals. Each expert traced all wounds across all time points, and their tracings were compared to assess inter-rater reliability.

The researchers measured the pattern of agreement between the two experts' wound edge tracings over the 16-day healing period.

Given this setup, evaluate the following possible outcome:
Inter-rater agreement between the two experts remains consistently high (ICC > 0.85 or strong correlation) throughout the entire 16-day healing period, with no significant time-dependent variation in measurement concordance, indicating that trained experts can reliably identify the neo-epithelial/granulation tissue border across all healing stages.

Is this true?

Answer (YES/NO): NO